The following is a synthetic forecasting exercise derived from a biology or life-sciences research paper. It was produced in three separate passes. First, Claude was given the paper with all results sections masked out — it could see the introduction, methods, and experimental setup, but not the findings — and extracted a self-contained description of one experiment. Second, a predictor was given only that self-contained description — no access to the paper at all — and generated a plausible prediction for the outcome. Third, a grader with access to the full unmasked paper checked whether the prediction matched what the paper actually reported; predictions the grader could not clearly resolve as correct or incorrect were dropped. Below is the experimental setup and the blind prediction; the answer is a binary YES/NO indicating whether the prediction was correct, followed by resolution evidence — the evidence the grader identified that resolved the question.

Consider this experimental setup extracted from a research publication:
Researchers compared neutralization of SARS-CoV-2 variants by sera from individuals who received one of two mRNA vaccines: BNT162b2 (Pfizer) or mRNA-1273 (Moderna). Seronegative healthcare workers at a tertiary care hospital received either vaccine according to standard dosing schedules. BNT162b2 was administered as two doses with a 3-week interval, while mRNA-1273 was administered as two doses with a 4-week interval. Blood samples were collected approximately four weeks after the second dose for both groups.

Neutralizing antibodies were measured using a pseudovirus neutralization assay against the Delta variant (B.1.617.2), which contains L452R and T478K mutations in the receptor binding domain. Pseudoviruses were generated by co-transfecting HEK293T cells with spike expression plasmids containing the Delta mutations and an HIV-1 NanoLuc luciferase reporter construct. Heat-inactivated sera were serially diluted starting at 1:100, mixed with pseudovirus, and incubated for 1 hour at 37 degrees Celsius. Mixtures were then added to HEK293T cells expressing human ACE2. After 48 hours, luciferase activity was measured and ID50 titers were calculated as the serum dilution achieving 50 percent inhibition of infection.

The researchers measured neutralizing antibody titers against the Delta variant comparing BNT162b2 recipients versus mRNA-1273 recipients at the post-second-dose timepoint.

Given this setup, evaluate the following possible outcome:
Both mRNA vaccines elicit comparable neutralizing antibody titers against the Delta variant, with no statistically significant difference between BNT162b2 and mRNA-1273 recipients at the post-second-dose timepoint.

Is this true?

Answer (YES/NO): NO